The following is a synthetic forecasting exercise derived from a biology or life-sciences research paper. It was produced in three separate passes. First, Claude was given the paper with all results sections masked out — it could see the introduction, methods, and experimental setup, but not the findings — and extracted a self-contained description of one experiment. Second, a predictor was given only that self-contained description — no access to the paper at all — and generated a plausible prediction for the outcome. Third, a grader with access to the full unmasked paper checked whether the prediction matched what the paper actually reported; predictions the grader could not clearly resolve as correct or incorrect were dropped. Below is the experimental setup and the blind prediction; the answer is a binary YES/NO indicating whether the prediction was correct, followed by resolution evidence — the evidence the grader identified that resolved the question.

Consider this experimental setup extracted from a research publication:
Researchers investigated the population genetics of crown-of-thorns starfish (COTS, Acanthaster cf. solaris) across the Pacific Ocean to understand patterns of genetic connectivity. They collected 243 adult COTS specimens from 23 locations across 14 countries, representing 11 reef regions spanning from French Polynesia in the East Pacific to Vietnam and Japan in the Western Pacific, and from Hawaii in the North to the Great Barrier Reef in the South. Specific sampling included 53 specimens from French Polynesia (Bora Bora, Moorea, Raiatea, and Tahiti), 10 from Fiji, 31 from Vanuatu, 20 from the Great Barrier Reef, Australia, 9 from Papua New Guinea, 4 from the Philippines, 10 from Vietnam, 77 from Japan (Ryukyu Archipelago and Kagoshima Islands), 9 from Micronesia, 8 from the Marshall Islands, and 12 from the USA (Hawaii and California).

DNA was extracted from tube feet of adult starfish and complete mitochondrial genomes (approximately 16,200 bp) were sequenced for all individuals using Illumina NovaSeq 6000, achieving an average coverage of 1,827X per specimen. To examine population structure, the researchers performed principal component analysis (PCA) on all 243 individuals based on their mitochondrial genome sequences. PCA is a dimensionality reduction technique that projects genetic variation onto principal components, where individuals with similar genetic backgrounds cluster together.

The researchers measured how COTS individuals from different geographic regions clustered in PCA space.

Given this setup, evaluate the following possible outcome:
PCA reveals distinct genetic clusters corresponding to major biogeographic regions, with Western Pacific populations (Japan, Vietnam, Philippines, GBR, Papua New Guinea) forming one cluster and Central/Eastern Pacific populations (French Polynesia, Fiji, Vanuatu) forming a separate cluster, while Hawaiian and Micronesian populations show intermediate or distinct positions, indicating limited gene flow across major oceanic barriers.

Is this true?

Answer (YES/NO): NO